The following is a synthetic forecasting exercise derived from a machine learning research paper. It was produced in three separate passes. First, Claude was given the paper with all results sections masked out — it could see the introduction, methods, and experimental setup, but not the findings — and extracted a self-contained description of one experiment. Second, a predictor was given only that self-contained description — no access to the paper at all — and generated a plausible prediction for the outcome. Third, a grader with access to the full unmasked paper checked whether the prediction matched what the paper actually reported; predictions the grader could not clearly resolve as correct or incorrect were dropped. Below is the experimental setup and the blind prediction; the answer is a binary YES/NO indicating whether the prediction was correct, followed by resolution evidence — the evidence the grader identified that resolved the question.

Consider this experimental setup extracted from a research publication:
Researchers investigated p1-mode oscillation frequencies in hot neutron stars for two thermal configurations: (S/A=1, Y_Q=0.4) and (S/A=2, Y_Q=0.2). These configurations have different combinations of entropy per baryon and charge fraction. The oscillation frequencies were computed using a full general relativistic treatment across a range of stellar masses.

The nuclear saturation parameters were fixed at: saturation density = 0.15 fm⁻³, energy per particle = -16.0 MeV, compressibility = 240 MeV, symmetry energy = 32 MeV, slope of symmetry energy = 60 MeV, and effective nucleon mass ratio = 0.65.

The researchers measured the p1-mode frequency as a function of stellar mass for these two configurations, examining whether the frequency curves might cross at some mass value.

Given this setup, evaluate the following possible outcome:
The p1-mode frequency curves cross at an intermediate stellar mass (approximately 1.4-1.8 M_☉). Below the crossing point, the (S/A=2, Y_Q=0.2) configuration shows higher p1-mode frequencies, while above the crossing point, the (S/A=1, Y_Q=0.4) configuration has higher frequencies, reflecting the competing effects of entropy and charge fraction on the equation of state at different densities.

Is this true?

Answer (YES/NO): NO